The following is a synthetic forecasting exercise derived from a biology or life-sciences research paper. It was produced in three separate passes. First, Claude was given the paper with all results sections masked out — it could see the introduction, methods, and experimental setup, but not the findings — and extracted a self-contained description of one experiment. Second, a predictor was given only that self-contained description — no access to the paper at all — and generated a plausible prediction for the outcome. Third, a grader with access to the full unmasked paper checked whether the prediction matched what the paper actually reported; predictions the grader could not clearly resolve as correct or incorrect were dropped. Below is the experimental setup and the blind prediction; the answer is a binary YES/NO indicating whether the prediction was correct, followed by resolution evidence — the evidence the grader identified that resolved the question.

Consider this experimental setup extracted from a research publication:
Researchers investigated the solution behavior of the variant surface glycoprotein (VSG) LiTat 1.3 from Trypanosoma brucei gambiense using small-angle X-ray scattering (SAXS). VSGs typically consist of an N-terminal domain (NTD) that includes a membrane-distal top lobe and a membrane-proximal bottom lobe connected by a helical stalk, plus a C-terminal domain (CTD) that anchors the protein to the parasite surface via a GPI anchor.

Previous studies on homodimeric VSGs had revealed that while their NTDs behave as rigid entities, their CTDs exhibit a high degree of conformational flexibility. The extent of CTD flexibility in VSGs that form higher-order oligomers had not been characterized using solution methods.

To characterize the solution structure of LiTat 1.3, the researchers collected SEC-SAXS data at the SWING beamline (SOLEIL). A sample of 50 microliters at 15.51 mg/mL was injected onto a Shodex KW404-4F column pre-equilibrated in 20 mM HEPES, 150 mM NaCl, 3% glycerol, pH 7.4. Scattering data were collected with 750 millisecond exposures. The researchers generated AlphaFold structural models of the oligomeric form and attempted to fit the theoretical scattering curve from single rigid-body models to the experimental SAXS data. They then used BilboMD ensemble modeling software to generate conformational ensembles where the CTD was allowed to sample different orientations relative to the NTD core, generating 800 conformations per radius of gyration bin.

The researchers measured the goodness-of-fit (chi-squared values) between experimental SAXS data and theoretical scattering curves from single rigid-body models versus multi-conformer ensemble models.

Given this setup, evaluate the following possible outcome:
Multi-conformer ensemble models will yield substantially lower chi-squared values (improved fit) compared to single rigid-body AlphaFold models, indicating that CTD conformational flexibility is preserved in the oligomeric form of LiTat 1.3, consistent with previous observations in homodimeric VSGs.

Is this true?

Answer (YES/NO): YES